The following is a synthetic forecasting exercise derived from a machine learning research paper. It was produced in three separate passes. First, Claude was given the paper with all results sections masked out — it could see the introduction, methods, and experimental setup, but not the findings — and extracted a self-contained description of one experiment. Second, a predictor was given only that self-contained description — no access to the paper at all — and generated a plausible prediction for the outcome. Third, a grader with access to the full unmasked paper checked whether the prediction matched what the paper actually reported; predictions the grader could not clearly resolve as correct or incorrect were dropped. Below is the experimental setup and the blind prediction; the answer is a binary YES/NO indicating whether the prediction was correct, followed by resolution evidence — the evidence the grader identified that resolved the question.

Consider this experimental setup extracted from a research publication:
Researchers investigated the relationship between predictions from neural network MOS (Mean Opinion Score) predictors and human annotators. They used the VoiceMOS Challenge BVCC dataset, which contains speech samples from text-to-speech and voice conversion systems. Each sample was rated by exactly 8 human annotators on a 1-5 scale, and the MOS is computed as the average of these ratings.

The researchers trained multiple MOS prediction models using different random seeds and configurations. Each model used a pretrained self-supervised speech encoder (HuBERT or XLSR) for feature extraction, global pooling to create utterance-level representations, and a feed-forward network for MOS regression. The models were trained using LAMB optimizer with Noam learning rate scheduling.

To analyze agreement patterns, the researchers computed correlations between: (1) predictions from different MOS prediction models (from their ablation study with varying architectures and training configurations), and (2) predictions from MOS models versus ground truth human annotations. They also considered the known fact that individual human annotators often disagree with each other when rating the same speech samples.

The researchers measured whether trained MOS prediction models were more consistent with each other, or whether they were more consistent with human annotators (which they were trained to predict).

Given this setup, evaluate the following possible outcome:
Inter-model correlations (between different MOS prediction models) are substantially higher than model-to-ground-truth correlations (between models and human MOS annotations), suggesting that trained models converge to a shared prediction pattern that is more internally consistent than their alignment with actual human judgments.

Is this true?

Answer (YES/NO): YES